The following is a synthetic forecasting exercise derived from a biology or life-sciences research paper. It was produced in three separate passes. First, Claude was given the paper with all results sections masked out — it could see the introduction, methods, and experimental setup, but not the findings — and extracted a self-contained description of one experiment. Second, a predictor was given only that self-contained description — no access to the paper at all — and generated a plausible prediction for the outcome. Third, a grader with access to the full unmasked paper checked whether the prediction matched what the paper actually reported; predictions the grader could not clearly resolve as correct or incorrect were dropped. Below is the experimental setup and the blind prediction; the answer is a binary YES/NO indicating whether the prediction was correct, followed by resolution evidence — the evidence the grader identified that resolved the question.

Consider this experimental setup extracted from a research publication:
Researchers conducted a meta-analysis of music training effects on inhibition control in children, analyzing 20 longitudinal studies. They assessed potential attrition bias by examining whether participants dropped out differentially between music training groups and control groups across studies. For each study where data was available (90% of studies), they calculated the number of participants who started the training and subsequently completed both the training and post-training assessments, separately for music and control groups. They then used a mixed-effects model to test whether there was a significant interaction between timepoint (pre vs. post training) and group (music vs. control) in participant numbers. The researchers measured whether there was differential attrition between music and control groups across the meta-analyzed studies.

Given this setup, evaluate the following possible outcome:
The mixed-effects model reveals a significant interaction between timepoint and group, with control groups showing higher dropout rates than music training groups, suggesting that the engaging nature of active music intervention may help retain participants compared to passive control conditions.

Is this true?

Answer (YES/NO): NO